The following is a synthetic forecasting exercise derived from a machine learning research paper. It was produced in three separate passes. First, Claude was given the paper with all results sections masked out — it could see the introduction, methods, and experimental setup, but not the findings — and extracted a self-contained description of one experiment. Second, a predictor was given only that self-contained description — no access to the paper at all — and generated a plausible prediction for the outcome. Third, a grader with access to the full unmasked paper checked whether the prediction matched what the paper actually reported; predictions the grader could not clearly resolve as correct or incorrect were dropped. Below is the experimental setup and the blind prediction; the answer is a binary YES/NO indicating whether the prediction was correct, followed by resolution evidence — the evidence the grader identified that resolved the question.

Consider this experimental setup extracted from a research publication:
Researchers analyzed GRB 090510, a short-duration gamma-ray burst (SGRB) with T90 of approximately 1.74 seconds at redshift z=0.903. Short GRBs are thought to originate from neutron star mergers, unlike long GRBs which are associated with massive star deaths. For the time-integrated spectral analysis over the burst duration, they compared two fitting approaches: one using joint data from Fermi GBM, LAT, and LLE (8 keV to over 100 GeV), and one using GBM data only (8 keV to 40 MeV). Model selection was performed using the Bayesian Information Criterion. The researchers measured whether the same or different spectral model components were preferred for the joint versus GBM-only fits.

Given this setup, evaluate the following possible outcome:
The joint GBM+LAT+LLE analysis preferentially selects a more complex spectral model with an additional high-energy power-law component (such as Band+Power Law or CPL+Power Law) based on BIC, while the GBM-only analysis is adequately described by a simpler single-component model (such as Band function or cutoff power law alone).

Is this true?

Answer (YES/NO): NO